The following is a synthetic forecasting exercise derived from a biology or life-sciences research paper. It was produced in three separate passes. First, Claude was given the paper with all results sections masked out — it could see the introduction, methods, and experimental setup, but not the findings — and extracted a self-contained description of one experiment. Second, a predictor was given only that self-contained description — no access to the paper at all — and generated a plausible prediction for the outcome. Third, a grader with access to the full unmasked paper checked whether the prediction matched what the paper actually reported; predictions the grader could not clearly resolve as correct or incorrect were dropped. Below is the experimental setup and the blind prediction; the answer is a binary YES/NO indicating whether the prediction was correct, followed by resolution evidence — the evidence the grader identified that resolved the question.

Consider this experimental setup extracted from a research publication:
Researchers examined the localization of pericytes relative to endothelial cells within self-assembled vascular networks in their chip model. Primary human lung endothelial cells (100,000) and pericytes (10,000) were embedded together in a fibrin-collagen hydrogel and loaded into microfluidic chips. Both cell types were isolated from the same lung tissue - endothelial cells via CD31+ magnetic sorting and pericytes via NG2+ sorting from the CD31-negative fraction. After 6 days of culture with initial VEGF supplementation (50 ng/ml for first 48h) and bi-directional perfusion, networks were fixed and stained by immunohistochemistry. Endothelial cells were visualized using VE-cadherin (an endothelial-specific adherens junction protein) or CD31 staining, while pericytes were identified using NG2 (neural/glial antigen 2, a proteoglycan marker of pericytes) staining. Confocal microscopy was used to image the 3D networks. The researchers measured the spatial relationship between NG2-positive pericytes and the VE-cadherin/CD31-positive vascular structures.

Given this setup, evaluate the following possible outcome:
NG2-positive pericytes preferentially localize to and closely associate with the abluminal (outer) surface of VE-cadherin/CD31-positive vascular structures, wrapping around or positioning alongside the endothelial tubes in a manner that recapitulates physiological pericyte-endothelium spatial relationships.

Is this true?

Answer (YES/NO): YES